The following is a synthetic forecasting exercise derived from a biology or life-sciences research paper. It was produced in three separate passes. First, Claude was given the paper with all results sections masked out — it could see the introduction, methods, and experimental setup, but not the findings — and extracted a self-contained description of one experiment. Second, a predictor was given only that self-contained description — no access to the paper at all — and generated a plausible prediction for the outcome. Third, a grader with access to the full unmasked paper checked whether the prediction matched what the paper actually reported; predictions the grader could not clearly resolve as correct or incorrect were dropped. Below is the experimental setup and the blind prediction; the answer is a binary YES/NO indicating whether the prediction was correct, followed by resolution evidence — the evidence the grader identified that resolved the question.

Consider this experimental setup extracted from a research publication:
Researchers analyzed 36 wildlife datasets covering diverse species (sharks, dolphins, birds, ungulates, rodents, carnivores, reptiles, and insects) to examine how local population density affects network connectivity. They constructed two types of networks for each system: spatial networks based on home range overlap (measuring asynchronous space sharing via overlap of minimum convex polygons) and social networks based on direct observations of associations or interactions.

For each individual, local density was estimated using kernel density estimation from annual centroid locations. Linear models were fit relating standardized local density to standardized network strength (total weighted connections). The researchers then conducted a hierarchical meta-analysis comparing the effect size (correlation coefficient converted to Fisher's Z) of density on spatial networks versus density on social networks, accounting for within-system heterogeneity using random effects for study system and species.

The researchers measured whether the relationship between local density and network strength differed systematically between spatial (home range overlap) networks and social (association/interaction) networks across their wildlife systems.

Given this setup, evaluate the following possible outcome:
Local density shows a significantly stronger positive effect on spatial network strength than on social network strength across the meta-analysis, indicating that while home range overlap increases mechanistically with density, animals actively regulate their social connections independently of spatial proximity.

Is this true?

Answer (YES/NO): YES